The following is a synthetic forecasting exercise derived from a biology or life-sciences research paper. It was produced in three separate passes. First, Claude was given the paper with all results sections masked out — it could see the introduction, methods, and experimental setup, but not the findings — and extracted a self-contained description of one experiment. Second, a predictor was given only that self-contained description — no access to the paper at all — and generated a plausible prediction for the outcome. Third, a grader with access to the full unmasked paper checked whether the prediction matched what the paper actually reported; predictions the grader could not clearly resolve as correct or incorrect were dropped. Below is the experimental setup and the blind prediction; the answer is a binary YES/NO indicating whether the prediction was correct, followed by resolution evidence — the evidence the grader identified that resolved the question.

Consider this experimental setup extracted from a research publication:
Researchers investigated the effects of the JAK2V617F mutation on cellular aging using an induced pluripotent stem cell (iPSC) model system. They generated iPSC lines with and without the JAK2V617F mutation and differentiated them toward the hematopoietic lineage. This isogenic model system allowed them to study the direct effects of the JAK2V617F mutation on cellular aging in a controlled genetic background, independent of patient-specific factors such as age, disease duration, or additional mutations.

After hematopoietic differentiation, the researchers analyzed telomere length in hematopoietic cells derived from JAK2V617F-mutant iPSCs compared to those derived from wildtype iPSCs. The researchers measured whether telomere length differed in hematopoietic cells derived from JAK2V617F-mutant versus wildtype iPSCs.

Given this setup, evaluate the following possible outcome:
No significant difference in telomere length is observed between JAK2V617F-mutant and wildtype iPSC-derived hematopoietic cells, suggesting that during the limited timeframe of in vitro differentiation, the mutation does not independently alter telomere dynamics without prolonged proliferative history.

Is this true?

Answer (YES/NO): YES